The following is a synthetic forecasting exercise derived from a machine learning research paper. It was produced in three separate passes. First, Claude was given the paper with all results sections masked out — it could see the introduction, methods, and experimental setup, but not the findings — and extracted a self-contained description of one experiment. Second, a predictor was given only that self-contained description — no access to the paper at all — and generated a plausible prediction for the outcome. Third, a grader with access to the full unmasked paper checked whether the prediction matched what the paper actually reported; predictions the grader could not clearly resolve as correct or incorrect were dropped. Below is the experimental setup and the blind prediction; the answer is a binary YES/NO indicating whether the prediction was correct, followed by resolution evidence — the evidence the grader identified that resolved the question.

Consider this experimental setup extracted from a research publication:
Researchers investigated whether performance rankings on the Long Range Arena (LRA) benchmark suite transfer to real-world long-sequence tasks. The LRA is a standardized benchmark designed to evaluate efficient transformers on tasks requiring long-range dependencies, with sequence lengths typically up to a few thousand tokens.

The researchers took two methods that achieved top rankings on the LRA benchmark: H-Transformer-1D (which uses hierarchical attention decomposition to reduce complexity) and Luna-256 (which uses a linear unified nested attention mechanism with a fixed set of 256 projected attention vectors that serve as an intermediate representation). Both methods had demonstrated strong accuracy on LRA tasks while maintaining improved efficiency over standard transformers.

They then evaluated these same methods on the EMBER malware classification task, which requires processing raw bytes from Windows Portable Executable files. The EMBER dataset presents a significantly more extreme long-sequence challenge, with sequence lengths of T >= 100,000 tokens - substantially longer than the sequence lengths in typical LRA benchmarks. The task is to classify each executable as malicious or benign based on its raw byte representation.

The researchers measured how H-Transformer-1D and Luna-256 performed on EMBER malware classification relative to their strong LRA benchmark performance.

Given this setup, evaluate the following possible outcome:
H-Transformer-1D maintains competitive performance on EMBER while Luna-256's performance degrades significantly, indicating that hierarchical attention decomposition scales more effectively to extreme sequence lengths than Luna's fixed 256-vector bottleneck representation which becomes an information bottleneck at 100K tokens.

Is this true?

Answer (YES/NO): NO